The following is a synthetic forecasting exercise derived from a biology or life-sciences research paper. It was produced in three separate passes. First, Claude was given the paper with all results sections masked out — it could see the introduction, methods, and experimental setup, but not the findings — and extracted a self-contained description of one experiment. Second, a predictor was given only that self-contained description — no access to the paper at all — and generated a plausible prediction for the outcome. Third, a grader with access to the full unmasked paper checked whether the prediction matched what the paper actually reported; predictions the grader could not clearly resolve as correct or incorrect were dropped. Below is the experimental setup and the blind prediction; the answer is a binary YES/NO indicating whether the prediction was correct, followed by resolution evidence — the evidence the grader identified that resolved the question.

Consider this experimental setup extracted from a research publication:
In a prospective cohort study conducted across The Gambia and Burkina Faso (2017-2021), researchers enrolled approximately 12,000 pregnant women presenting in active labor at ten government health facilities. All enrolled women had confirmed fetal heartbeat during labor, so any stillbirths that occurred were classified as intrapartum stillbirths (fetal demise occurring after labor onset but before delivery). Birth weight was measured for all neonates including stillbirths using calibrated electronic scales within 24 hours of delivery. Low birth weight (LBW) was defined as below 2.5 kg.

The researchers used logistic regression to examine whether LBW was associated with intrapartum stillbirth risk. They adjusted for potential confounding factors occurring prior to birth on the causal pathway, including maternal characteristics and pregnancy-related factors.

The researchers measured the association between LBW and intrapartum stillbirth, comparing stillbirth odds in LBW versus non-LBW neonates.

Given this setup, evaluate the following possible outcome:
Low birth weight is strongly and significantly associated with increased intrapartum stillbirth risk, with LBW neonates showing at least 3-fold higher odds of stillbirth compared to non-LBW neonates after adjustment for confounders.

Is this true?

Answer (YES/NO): NO